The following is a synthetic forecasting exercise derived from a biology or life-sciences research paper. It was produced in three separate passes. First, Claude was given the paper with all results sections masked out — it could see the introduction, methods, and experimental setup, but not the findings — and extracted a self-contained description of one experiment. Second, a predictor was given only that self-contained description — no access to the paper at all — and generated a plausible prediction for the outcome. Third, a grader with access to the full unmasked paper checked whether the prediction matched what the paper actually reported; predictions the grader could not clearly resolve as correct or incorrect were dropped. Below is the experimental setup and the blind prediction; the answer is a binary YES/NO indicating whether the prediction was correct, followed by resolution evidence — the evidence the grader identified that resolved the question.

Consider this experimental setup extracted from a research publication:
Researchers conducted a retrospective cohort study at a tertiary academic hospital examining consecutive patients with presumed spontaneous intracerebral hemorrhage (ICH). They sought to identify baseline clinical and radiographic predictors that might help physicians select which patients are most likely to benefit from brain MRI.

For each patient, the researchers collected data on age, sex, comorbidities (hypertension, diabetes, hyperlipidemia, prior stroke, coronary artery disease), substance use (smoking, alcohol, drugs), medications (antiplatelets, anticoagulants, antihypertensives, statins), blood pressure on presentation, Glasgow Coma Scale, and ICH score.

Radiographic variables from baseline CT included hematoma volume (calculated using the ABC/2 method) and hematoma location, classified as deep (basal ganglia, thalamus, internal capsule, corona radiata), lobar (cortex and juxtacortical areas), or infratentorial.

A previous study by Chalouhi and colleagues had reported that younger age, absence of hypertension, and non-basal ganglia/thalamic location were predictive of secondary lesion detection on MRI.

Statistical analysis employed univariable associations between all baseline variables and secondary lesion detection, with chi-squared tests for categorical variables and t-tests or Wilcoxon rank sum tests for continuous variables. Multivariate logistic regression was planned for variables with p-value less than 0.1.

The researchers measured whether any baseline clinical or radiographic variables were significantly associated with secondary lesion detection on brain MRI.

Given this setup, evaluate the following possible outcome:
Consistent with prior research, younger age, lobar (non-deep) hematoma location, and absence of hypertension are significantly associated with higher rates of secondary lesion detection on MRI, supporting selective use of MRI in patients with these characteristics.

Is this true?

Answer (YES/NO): NO